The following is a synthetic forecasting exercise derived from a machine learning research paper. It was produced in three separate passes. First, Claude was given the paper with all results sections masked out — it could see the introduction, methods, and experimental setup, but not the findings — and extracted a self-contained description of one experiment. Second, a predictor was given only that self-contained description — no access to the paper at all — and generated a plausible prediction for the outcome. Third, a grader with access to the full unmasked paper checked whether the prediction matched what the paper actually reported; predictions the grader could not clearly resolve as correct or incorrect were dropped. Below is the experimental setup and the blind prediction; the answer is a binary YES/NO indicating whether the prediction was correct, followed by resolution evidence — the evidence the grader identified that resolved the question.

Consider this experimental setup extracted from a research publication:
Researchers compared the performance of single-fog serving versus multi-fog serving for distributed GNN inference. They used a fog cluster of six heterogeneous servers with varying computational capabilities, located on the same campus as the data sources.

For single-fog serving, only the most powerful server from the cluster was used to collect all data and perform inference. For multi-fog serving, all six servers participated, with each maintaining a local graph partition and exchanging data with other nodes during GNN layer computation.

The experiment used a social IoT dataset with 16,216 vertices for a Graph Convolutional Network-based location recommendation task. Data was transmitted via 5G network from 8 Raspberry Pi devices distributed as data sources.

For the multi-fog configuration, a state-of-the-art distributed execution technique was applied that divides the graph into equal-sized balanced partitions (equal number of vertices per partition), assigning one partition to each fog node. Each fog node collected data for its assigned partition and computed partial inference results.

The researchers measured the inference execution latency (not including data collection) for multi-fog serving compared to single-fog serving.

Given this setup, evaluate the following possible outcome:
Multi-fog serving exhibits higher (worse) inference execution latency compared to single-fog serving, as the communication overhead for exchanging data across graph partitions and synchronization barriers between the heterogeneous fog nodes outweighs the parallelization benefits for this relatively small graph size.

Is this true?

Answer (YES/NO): NO